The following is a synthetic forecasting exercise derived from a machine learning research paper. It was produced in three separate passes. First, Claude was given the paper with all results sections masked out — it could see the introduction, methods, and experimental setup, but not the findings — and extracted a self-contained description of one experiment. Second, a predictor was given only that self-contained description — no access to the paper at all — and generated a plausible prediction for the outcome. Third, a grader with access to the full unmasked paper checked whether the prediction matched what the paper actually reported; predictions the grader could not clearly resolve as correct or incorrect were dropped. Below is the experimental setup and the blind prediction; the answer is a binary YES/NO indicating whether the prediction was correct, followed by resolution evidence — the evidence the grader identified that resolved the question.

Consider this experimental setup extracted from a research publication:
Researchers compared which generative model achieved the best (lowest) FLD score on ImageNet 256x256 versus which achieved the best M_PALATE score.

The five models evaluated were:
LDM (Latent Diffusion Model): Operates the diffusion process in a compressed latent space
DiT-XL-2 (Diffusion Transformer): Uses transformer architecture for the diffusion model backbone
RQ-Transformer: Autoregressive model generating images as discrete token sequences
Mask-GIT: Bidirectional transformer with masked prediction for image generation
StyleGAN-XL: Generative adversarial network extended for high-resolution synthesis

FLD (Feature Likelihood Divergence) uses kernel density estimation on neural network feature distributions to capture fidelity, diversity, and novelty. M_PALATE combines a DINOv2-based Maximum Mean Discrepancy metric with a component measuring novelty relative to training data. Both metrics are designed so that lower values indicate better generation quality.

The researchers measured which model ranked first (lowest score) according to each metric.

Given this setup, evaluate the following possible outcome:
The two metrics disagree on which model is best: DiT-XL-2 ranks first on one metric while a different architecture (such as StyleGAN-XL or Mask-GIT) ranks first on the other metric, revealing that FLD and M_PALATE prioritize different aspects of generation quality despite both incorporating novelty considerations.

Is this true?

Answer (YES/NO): NO